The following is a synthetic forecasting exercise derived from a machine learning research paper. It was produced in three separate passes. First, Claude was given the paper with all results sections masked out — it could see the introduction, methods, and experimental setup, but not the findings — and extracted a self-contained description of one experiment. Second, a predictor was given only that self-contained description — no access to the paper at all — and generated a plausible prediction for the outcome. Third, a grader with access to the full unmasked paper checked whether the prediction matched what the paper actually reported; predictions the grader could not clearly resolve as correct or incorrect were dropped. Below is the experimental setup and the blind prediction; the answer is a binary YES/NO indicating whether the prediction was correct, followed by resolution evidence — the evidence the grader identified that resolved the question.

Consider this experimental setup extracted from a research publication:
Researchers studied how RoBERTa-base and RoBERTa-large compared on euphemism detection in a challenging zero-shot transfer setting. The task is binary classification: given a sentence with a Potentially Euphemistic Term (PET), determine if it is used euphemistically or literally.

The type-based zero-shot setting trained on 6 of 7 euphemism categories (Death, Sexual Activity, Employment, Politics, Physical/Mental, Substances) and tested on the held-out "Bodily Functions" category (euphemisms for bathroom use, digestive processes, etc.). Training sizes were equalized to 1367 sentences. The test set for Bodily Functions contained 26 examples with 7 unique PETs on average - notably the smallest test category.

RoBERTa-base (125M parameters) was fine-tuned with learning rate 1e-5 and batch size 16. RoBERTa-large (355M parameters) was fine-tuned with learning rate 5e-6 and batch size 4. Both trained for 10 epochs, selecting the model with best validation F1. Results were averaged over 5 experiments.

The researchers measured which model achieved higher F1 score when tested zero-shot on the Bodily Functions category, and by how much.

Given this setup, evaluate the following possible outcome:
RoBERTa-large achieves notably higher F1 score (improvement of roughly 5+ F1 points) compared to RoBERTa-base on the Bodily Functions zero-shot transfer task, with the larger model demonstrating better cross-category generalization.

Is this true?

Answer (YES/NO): YES